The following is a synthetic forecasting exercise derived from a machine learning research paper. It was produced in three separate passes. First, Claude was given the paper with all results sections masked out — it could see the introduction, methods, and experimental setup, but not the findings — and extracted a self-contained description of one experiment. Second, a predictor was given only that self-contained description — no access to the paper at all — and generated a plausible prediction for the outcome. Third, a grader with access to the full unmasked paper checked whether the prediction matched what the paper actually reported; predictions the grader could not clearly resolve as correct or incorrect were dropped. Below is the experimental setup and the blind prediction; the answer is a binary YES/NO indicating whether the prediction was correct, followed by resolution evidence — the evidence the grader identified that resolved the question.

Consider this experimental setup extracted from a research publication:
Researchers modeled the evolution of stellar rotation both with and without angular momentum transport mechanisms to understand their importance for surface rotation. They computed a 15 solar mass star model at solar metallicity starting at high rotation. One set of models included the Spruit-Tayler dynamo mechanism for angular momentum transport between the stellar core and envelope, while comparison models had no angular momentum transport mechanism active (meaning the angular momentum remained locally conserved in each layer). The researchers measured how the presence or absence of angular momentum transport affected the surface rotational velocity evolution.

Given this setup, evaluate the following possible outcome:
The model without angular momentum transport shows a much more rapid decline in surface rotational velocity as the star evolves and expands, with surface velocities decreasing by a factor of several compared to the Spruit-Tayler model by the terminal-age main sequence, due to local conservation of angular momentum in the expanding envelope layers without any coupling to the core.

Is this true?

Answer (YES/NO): NO